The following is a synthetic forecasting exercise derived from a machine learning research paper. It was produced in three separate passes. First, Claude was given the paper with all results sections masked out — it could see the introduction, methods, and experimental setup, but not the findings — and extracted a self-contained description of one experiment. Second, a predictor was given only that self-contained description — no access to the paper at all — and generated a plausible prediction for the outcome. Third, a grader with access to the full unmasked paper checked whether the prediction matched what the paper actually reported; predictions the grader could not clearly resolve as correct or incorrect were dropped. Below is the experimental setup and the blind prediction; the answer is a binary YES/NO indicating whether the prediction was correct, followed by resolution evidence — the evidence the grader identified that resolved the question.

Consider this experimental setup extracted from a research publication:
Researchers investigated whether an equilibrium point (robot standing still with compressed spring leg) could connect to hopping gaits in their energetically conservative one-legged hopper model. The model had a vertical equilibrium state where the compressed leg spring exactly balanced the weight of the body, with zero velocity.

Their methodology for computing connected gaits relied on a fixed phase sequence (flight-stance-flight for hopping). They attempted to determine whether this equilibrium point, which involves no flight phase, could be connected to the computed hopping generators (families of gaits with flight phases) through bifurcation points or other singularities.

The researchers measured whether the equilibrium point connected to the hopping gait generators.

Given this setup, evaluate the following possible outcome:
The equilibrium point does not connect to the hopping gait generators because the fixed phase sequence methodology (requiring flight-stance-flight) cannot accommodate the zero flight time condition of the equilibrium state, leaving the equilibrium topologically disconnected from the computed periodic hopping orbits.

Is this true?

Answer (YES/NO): YES